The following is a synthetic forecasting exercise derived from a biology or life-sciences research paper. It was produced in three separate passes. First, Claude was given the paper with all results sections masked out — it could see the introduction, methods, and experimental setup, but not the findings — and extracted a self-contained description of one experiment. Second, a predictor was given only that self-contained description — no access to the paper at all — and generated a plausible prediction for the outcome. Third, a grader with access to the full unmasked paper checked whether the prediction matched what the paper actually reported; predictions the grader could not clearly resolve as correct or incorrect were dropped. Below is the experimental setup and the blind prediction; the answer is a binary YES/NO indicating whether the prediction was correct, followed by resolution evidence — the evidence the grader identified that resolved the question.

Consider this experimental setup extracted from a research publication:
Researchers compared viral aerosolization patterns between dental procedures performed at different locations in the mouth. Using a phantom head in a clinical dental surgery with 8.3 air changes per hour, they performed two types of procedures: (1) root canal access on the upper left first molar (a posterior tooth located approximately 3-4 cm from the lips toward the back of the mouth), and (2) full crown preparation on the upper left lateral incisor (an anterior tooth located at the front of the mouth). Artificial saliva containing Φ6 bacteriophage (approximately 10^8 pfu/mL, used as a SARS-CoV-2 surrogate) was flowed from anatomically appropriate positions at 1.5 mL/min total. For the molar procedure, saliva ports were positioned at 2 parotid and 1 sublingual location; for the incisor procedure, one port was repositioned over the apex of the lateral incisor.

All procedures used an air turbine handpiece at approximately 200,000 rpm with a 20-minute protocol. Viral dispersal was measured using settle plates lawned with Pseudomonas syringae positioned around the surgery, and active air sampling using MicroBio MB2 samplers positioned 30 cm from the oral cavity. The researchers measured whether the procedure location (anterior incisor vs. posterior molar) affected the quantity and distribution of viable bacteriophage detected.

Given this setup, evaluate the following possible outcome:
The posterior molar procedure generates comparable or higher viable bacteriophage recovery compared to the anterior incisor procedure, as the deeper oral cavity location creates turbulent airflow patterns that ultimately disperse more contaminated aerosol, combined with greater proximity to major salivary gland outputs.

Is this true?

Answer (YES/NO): NO